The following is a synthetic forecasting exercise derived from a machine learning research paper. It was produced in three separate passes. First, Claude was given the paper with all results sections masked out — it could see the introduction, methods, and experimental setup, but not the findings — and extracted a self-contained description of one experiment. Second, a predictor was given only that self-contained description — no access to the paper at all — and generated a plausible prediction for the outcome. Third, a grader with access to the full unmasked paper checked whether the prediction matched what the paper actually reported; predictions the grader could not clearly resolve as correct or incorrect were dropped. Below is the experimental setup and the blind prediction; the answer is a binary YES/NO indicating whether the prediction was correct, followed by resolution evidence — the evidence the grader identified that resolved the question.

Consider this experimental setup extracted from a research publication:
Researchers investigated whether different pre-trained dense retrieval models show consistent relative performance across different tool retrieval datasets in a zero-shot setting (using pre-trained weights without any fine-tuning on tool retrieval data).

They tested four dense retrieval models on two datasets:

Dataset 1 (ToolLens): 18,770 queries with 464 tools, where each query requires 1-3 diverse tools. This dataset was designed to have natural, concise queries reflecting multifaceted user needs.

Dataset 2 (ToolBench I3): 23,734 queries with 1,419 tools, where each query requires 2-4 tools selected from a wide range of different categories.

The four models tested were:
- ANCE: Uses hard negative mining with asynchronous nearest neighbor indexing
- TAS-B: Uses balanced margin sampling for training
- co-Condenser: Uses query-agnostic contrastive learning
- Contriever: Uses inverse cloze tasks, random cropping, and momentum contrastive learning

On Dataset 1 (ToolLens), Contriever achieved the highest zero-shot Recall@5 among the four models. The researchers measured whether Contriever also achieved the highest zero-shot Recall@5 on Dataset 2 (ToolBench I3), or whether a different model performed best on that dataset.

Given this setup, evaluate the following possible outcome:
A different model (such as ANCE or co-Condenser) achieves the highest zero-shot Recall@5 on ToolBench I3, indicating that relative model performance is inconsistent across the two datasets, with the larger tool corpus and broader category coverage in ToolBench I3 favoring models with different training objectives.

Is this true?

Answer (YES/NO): NO